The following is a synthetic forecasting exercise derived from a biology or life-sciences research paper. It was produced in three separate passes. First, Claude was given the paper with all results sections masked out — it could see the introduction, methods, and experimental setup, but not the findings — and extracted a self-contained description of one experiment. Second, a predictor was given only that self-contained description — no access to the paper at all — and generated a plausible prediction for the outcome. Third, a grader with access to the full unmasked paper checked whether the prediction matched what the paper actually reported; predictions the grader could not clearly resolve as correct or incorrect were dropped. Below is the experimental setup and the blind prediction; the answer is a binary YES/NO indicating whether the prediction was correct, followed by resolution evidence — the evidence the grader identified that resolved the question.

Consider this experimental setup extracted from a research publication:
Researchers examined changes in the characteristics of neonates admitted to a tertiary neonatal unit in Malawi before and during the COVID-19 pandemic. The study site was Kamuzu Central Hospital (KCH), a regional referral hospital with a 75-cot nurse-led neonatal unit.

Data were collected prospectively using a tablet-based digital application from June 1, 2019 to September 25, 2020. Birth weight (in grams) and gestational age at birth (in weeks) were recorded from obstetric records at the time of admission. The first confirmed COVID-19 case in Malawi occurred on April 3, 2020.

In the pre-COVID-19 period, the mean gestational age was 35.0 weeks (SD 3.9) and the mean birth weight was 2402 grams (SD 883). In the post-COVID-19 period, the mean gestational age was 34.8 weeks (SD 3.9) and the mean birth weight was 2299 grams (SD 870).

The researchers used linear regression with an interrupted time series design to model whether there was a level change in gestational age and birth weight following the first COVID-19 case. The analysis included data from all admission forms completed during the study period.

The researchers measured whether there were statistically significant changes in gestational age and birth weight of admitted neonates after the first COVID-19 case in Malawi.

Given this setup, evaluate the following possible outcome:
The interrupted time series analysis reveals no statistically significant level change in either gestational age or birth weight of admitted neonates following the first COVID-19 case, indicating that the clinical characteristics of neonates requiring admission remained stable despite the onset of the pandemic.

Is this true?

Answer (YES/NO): NO